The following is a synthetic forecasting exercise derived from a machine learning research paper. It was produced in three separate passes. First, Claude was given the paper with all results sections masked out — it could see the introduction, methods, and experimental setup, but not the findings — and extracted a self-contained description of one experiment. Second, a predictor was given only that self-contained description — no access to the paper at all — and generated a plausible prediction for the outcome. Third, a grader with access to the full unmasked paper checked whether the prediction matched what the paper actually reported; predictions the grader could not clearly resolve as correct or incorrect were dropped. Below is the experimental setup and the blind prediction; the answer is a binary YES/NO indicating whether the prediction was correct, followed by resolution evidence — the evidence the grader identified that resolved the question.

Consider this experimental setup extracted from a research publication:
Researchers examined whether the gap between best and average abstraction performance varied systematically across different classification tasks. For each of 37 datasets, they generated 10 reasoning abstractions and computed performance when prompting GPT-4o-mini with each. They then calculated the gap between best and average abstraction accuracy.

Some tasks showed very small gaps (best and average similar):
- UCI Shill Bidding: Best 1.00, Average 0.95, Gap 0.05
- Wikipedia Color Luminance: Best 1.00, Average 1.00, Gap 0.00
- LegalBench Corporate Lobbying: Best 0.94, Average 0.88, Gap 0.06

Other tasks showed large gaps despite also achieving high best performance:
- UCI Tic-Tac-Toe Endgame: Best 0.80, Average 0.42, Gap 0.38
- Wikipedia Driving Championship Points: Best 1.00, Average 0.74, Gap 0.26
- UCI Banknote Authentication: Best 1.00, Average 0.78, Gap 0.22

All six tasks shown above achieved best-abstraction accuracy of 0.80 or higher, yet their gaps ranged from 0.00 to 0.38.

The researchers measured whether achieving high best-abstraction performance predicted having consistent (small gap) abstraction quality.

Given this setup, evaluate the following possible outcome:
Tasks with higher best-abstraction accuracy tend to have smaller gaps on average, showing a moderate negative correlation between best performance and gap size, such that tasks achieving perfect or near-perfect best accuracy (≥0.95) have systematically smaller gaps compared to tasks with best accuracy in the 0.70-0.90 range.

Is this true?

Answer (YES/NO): NO